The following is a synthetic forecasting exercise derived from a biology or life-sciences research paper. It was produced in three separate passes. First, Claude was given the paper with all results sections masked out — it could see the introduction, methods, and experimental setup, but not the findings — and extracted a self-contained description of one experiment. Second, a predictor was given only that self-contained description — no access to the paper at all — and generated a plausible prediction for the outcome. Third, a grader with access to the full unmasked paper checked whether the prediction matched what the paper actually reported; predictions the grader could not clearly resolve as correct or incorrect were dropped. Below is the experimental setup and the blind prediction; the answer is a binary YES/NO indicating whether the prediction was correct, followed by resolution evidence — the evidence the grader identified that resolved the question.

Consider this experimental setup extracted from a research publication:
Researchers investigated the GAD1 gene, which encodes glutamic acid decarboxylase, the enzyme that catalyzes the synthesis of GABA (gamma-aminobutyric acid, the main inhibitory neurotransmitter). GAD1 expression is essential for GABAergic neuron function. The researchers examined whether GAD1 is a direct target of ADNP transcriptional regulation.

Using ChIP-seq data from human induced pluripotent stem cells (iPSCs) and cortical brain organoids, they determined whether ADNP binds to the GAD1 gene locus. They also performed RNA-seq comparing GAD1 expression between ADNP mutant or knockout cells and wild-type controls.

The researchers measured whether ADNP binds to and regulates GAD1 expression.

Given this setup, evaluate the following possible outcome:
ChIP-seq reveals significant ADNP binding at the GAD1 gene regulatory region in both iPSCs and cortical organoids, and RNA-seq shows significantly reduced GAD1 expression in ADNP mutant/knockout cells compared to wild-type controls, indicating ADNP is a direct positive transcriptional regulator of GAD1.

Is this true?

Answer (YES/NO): NO